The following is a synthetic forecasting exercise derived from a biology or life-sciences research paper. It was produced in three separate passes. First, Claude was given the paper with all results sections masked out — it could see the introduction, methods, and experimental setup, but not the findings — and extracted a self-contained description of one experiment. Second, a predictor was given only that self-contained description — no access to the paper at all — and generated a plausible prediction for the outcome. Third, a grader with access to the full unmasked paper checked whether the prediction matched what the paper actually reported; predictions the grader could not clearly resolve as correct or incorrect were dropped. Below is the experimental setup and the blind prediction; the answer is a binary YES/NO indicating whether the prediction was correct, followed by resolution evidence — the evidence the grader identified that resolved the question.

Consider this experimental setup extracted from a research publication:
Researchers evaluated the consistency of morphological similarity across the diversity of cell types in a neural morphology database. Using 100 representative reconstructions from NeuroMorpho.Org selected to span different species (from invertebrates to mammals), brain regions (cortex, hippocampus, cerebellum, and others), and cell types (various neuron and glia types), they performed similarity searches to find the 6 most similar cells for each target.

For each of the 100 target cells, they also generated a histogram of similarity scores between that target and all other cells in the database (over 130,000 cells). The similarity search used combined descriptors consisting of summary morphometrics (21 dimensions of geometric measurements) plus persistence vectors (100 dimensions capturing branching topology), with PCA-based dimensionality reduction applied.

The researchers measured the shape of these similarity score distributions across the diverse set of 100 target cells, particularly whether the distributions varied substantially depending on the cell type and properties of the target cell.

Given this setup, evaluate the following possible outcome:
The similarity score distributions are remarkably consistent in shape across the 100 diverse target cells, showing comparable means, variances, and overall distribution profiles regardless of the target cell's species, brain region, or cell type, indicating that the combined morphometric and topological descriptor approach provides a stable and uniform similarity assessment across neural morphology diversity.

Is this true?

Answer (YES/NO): NO